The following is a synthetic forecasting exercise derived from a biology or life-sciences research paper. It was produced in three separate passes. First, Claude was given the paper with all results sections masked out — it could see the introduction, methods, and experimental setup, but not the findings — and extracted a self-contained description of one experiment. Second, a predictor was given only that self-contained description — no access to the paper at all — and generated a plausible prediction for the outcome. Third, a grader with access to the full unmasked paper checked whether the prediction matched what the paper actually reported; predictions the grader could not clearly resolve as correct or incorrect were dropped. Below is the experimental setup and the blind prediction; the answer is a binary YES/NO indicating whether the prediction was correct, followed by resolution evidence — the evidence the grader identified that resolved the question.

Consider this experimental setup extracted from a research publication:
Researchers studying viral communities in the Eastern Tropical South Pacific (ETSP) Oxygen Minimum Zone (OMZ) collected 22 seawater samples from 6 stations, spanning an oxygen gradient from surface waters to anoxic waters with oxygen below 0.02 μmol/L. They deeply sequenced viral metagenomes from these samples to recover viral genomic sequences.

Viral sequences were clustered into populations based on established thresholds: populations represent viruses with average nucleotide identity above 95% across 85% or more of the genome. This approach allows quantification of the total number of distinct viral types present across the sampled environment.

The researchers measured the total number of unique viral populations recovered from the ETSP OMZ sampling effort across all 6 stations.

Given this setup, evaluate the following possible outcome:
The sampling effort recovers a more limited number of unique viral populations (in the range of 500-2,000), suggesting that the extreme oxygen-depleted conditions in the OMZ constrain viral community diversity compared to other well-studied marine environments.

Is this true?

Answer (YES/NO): NO